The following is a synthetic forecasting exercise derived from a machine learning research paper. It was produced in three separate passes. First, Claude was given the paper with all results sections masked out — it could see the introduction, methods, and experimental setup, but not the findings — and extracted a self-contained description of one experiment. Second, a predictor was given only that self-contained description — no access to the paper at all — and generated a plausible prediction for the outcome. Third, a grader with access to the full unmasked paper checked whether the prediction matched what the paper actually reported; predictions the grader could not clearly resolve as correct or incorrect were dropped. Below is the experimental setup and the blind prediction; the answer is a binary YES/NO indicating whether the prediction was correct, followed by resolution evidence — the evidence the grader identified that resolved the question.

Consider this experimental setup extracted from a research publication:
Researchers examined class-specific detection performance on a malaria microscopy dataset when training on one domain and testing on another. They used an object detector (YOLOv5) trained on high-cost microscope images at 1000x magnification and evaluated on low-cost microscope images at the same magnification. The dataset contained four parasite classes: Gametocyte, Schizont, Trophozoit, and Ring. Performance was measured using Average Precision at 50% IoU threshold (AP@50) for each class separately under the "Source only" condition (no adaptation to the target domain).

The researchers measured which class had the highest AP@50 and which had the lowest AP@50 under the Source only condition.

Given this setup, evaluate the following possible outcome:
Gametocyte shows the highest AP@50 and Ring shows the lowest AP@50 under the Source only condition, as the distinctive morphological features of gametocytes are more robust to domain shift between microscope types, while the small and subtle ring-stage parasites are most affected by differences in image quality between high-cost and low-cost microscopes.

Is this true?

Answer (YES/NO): NO